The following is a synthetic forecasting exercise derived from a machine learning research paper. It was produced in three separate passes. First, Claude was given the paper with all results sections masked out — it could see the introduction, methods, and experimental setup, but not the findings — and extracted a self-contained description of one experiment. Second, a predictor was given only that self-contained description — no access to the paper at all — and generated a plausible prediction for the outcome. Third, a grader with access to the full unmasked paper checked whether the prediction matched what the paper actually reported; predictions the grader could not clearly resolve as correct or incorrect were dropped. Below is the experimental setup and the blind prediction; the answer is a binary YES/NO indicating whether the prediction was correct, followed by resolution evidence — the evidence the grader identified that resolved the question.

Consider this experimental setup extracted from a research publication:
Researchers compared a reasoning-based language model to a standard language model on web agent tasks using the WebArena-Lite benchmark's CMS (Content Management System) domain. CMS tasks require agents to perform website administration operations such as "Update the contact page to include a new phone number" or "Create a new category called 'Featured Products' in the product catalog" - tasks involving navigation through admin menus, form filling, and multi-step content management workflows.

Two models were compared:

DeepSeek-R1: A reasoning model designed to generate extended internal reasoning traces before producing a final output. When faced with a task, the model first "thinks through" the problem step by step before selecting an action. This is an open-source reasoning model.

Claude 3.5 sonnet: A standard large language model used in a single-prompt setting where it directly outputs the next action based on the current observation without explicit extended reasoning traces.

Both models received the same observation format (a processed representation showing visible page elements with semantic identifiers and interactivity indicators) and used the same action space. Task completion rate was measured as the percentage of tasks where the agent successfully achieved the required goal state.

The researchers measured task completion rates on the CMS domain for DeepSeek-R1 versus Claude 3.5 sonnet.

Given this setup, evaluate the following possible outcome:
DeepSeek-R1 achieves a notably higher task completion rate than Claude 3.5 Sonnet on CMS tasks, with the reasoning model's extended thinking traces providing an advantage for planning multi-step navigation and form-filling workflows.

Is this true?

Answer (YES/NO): NO